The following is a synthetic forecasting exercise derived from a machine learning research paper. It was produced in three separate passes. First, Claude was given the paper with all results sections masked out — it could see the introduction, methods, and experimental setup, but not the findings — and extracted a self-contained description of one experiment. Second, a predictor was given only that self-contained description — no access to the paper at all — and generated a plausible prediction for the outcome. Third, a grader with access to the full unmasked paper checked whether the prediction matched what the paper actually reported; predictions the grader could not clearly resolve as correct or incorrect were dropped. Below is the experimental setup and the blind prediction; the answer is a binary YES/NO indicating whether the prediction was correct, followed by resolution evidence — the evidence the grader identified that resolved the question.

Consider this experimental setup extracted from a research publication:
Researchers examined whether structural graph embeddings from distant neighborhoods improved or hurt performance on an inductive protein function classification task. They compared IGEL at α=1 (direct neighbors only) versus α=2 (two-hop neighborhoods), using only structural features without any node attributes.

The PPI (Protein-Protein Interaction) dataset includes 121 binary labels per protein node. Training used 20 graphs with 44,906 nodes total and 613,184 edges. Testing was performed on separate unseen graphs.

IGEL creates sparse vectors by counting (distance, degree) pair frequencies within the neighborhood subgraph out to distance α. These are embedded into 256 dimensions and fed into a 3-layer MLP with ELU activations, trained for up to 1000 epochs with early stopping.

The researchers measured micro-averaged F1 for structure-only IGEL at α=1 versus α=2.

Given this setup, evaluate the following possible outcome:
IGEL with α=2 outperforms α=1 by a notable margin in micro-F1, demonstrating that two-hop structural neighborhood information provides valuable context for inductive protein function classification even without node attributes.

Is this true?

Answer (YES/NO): NO